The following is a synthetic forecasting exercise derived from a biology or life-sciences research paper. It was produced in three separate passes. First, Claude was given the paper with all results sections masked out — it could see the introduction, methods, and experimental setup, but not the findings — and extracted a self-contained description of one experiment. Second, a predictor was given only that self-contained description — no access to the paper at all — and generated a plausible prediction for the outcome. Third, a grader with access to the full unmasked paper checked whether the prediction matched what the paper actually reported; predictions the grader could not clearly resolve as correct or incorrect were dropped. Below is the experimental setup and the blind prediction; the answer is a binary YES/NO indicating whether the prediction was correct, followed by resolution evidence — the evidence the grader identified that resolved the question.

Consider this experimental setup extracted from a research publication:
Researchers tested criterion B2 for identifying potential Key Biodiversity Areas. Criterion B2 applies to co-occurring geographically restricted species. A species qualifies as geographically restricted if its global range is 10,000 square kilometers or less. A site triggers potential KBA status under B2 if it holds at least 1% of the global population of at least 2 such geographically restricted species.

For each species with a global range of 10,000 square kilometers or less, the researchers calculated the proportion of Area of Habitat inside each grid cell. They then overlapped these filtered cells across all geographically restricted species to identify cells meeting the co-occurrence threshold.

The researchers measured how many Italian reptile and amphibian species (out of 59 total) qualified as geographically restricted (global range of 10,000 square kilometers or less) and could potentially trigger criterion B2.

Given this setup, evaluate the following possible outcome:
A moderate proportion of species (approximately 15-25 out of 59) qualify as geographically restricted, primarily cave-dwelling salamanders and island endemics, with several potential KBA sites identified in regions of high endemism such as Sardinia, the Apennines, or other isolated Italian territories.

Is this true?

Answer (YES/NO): NO